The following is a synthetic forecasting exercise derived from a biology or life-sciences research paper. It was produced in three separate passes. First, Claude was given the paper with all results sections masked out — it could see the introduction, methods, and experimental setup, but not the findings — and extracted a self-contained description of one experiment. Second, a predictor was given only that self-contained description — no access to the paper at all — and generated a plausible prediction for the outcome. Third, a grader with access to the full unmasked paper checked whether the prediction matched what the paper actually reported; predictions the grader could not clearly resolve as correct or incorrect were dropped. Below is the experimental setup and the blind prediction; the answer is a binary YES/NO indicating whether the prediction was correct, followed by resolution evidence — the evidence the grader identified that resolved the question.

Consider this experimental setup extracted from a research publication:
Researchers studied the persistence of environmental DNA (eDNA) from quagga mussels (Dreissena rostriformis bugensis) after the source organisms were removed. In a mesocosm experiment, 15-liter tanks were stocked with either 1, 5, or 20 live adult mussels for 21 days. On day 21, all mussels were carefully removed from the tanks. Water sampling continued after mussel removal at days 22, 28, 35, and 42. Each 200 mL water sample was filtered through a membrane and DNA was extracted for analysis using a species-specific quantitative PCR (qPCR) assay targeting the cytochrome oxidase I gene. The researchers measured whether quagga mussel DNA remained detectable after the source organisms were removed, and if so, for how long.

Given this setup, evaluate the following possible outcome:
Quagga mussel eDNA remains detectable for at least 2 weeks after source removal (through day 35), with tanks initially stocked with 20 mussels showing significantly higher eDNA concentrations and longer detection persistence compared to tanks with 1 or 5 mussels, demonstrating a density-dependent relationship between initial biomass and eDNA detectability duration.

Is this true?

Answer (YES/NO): NO